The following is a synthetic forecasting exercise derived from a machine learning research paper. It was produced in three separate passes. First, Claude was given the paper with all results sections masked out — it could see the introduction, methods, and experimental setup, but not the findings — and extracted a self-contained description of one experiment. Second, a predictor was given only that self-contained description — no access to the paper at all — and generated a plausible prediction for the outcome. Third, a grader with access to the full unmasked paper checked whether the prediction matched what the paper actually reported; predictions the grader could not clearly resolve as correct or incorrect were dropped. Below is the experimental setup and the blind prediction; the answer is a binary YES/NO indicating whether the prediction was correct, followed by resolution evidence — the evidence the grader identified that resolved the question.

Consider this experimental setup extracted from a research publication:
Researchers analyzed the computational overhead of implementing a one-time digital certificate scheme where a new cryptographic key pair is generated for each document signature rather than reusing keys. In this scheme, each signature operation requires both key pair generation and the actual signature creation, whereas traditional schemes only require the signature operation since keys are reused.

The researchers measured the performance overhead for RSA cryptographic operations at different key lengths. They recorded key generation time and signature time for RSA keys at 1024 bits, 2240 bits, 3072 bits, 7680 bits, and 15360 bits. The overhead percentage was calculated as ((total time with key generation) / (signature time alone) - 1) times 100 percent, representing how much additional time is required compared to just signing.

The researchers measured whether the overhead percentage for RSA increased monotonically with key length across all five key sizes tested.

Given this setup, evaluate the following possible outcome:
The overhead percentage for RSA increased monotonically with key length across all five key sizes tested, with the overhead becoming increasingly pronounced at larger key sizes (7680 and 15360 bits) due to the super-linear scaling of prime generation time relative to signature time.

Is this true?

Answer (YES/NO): NO